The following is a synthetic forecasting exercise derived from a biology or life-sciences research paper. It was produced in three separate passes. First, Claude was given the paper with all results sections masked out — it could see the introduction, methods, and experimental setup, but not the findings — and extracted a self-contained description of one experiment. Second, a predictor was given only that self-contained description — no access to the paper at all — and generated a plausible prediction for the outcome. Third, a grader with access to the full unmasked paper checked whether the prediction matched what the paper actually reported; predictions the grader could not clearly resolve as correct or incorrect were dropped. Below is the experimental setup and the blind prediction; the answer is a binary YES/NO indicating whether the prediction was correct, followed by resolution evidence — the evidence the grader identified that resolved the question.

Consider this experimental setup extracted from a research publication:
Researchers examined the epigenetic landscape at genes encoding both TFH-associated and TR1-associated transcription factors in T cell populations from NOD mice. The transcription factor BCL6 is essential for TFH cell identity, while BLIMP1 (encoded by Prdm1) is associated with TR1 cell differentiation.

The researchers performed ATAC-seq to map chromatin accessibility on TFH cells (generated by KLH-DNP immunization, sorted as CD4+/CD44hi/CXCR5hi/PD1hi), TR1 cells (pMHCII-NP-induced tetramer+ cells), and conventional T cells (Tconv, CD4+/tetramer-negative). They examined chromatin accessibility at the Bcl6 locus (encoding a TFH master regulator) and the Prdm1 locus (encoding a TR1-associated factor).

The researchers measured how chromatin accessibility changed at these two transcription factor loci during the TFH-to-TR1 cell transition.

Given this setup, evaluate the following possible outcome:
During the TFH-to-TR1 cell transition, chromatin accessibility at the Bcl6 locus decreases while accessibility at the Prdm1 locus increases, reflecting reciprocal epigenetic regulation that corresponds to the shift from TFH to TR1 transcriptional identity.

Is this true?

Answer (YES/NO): NO